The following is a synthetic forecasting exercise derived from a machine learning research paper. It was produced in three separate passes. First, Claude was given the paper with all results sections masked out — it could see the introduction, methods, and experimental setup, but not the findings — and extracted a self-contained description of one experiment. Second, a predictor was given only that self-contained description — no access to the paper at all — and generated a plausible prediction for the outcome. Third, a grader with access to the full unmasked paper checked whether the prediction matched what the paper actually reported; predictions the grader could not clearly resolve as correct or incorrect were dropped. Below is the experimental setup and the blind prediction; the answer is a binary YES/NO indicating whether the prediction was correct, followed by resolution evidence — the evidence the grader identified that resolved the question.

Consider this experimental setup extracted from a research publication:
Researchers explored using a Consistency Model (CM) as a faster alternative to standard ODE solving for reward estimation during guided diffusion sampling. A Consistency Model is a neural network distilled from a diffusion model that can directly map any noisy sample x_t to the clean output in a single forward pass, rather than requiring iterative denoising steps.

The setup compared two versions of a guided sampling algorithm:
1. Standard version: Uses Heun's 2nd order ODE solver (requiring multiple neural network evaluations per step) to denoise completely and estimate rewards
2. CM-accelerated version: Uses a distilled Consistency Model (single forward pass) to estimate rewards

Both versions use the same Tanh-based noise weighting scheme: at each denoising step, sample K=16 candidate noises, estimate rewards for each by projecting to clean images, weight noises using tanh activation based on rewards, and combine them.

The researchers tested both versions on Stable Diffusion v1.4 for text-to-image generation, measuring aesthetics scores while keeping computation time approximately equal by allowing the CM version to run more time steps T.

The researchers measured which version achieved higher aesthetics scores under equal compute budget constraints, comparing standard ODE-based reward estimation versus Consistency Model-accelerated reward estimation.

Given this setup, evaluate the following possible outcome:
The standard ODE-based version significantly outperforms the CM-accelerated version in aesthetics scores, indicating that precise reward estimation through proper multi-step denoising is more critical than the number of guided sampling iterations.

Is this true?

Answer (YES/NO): NO